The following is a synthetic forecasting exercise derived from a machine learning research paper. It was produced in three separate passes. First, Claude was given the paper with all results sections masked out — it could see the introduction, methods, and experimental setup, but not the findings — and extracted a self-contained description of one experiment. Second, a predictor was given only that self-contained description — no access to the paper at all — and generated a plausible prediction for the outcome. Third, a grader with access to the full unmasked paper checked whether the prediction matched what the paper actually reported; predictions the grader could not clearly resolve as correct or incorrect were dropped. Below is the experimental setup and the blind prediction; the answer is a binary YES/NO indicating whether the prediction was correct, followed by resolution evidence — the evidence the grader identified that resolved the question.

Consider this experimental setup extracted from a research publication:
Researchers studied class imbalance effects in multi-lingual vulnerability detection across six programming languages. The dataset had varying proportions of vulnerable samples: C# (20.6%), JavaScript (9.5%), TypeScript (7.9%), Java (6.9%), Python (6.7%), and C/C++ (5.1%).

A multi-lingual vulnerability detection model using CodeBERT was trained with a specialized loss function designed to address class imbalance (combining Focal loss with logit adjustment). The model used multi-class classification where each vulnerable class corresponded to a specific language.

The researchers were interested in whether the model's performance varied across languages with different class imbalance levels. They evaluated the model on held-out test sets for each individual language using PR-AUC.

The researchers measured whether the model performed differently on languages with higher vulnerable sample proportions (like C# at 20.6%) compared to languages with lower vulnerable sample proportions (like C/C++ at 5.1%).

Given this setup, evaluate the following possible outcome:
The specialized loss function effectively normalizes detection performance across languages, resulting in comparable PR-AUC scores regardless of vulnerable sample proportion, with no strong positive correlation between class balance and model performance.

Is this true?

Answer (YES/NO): NO